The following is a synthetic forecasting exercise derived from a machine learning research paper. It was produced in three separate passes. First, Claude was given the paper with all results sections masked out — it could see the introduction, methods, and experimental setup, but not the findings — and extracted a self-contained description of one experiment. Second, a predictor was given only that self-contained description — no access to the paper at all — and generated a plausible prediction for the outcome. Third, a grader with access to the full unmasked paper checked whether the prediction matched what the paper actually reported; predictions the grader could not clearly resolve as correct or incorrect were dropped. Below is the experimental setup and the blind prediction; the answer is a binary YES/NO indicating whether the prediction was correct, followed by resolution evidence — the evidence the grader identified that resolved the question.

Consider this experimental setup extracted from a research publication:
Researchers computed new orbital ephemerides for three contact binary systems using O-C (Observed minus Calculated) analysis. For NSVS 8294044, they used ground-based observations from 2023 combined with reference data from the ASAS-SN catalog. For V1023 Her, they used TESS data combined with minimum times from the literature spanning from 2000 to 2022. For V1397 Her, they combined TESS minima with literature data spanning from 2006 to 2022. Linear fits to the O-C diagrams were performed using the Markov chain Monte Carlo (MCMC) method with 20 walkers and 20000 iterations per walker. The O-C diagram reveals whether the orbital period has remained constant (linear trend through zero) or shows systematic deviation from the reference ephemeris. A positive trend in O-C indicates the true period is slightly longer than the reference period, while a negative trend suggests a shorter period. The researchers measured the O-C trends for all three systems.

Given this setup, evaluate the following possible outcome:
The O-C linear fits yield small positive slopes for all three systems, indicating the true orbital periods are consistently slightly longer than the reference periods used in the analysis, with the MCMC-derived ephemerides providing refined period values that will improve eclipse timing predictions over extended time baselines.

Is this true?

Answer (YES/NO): NO